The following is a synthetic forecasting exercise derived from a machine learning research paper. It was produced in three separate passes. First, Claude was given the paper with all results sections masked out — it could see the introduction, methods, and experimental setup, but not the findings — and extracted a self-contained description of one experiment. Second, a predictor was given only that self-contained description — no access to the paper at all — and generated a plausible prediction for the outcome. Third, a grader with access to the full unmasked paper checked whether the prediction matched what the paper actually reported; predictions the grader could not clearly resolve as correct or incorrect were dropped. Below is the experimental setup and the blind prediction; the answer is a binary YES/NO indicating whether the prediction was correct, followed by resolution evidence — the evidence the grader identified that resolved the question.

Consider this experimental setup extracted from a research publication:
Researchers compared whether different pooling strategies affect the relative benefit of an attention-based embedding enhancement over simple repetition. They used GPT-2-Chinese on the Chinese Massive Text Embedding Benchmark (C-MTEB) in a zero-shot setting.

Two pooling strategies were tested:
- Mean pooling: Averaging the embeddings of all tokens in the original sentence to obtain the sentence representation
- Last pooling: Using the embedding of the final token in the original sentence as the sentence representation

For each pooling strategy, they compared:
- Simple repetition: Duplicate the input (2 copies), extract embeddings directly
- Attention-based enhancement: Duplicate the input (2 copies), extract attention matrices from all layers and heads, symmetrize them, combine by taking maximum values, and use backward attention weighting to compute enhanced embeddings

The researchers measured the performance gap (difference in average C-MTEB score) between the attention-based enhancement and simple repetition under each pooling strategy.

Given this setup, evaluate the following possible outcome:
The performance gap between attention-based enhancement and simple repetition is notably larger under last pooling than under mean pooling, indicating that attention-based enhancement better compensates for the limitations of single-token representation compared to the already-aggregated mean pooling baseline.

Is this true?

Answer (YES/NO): YES